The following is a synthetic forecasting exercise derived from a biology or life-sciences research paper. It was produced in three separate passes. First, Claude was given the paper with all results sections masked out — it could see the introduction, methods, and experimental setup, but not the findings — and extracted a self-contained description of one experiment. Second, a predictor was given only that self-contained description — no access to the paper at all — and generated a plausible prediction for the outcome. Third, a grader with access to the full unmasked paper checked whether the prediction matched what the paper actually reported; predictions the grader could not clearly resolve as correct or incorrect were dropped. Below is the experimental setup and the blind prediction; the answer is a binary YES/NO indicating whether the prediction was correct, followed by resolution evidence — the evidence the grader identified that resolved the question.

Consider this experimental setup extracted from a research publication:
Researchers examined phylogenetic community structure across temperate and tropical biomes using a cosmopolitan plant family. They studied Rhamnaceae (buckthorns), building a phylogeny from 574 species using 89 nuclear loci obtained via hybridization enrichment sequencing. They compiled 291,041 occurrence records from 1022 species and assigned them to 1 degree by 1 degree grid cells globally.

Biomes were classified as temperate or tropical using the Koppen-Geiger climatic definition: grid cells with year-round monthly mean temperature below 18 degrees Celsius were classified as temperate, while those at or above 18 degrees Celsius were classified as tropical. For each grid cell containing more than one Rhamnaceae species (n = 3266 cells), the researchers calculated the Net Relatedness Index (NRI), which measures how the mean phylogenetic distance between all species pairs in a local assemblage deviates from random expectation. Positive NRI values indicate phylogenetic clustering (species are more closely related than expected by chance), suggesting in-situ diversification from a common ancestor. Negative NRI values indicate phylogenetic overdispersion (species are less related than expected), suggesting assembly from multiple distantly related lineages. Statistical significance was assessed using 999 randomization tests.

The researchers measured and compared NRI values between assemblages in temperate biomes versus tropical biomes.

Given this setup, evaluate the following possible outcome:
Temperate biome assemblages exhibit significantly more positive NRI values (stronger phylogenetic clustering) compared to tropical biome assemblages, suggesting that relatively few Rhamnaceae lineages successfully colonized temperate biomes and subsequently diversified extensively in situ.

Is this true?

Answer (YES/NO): YES